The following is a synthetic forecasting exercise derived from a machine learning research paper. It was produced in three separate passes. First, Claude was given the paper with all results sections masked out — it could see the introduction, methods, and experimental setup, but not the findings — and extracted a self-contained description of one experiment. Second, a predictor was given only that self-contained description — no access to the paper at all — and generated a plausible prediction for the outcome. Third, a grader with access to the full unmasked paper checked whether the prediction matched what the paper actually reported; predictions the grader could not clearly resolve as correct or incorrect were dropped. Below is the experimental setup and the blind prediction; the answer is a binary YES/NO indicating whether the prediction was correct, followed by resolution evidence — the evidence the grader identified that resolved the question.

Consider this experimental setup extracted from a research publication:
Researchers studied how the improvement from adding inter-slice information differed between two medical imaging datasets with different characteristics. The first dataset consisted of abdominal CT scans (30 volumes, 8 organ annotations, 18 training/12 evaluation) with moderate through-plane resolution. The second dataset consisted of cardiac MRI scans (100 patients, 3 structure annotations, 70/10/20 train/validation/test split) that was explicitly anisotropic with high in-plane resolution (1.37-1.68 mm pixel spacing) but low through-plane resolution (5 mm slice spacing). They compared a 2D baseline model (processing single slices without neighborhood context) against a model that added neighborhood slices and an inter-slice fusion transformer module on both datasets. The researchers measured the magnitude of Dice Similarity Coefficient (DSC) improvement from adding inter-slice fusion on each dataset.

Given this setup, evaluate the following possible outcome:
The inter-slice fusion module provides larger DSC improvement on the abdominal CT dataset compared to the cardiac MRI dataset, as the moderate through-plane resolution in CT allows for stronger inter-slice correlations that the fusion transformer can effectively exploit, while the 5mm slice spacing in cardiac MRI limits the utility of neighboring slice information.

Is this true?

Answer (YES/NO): YES